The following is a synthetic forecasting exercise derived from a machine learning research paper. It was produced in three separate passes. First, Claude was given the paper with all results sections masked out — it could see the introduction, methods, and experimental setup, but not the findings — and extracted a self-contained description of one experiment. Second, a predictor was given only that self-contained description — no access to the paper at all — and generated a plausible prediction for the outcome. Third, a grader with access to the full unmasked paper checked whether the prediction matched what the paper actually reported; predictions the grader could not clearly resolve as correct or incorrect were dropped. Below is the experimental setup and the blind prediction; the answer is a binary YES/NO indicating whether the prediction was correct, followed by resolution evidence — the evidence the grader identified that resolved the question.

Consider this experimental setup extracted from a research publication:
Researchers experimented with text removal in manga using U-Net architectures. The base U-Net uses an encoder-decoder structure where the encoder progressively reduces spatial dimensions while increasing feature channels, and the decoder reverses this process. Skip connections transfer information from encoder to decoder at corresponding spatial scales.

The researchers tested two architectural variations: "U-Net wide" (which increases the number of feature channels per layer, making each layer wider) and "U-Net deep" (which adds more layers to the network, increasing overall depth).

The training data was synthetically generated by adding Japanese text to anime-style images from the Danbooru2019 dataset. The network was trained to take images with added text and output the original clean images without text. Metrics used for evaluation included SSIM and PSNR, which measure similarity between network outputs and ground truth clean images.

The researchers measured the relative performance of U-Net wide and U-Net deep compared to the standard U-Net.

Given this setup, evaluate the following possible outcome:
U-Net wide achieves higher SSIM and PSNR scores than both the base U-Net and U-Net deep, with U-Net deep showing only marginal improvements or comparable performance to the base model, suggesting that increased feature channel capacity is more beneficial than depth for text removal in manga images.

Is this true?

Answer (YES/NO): NO